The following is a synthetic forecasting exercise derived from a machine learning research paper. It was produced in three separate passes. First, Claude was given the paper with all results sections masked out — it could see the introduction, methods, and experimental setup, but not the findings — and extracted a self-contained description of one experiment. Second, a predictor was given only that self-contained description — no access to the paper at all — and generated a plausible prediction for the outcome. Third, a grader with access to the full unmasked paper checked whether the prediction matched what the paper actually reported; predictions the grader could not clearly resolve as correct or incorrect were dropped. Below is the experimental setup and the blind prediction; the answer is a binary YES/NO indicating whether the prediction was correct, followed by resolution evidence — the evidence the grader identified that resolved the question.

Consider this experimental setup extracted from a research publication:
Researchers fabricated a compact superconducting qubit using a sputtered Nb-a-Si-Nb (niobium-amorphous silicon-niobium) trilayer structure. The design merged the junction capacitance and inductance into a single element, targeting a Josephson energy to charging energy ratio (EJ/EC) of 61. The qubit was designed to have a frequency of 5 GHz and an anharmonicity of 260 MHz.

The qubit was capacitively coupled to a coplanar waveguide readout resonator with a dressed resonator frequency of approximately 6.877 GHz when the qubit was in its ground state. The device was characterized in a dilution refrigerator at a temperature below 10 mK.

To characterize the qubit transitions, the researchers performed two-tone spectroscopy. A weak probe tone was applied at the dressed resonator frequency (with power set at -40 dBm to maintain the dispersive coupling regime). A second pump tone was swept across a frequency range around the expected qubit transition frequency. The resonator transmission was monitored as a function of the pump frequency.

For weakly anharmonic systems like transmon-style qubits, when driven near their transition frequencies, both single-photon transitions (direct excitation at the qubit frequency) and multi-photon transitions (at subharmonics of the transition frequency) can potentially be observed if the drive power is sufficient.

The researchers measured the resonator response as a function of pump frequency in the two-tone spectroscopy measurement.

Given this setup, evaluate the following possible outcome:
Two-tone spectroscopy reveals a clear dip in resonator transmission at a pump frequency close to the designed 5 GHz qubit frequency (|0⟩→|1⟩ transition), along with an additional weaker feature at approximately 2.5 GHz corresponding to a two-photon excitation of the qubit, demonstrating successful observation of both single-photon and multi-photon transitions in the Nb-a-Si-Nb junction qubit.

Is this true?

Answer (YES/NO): NO